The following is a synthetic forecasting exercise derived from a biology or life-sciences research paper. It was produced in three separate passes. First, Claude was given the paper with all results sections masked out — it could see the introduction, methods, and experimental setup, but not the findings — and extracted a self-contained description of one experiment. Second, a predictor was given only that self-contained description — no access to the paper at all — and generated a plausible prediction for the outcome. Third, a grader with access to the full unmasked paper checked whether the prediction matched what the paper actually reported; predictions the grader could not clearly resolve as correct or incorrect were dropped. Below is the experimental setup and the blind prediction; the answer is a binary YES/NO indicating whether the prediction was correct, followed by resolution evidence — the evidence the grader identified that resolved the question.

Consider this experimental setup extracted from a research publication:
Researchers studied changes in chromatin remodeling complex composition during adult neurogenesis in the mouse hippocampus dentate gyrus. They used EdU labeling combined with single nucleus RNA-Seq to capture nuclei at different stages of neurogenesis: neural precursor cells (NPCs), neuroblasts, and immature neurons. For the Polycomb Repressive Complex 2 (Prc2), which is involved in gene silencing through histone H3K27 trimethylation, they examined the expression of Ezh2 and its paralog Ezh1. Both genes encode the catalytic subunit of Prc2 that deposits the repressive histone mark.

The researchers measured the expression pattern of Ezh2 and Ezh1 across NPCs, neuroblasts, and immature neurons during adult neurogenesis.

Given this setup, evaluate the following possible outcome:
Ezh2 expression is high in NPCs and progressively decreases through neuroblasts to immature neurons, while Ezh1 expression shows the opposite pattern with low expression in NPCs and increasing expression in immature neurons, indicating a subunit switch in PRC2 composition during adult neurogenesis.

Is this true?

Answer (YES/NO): YES